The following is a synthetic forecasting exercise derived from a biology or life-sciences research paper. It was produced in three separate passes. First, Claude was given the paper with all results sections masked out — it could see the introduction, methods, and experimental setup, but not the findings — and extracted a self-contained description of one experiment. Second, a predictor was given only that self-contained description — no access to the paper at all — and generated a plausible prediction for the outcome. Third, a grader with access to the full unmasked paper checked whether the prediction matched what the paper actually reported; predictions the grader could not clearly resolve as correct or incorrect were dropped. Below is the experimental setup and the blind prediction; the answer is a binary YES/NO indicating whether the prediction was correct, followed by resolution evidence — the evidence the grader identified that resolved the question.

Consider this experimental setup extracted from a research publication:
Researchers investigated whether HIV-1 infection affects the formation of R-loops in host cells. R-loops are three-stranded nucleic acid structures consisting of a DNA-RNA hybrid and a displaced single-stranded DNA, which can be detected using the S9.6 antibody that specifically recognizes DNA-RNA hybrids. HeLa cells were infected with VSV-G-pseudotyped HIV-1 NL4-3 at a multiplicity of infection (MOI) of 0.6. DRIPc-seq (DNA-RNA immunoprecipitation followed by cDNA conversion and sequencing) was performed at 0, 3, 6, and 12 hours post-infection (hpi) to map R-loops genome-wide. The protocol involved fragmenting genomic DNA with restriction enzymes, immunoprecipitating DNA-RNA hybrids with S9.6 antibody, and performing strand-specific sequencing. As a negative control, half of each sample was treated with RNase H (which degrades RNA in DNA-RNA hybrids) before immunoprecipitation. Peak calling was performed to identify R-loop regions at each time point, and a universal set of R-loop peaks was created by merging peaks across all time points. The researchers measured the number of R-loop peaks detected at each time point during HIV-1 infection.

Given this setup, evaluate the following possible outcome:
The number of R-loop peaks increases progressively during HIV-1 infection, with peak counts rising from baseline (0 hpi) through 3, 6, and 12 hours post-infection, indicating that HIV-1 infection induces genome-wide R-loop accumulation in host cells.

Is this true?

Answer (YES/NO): NO